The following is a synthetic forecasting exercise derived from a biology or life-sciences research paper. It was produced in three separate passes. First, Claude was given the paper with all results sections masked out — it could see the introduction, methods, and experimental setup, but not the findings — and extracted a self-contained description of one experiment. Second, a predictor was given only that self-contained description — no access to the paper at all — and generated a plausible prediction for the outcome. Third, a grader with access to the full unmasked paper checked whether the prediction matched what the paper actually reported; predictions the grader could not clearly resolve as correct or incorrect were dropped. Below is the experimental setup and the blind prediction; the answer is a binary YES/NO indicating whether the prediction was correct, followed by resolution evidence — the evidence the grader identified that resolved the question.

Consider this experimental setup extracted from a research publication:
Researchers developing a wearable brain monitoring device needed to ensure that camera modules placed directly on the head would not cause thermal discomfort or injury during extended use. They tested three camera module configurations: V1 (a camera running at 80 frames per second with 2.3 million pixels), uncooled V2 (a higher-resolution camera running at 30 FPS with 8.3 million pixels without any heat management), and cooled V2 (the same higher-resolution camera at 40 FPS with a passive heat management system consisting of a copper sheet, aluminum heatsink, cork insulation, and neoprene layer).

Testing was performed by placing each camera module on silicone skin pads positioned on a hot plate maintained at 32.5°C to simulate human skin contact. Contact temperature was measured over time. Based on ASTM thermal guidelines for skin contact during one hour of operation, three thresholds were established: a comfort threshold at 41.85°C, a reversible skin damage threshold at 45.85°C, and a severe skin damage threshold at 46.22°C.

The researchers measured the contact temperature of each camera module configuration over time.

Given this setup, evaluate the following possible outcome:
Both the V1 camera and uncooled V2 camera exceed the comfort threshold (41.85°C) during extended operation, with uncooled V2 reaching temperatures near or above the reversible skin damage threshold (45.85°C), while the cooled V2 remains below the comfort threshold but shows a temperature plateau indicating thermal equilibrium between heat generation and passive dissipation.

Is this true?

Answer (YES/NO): NO